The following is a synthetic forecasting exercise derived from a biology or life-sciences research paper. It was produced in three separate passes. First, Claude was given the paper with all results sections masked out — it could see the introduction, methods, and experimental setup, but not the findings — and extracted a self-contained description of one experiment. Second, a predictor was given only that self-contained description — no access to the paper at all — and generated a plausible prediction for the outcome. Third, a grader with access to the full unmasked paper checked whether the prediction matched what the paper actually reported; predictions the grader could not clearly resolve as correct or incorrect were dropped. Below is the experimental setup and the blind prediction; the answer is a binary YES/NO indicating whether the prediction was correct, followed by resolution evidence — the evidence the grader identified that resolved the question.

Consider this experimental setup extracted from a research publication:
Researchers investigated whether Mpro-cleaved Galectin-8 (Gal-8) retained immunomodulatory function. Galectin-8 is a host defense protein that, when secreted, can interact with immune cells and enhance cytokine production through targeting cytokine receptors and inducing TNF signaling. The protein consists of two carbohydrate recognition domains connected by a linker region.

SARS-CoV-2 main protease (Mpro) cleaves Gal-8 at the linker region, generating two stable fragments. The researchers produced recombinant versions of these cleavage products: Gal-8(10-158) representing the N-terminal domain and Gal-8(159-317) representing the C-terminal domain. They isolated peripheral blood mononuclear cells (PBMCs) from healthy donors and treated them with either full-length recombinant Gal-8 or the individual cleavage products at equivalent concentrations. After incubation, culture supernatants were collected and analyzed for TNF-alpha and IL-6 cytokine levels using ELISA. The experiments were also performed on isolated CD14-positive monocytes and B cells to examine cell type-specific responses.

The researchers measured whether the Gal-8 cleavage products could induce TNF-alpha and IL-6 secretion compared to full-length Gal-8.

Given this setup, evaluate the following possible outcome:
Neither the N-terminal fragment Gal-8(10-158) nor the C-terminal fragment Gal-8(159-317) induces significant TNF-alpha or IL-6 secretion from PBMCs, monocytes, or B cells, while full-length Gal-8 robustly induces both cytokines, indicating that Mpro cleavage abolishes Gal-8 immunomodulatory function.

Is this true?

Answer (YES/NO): NO